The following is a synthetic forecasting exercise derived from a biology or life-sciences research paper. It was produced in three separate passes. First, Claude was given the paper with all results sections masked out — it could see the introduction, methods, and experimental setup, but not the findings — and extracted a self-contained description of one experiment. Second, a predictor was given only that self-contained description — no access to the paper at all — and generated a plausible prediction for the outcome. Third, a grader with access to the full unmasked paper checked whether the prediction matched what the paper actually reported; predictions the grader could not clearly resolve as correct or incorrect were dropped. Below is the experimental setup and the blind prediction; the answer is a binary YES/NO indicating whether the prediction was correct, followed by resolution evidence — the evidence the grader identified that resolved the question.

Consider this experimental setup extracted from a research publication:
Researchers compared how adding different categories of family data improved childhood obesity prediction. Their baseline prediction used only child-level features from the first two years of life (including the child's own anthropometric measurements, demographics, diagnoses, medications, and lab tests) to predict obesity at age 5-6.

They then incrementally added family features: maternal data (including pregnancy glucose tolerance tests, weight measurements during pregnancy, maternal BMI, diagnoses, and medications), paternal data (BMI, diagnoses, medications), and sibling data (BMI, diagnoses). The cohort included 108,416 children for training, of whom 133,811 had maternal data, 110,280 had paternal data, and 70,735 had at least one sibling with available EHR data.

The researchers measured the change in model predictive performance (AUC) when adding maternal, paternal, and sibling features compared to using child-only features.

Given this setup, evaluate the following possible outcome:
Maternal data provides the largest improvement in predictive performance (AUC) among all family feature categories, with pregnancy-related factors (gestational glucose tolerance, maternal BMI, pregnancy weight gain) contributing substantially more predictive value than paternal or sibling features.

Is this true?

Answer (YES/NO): NO